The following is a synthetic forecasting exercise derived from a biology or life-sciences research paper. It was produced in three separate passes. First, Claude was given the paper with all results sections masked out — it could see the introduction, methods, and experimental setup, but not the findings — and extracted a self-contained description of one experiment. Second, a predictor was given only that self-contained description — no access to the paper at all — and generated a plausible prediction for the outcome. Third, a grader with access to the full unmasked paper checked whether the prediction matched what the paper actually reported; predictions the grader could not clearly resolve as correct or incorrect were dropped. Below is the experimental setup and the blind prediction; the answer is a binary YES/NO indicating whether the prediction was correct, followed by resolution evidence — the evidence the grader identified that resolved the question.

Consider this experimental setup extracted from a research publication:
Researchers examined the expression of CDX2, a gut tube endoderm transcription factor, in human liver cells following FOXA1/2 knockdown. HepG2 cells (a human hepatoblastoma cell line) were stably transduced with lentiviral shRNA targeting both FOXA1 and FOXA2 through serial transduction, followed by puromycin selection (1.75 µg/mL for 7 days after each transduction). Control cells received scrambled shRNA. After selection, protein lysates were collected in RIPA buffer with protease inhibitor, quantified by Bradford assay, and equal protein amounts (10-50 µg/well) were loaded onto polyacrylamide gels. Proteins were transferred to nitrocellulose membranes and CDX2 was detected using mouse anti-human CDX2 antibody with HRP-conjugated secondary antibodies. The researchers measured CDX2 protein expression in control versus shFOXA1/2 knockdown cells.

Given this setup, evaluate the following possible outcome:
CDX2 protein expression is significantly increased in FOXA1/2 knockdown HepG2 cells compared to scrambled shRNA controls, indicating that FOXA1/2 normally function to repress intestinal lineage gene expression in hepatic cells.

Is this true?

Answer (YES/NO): YES